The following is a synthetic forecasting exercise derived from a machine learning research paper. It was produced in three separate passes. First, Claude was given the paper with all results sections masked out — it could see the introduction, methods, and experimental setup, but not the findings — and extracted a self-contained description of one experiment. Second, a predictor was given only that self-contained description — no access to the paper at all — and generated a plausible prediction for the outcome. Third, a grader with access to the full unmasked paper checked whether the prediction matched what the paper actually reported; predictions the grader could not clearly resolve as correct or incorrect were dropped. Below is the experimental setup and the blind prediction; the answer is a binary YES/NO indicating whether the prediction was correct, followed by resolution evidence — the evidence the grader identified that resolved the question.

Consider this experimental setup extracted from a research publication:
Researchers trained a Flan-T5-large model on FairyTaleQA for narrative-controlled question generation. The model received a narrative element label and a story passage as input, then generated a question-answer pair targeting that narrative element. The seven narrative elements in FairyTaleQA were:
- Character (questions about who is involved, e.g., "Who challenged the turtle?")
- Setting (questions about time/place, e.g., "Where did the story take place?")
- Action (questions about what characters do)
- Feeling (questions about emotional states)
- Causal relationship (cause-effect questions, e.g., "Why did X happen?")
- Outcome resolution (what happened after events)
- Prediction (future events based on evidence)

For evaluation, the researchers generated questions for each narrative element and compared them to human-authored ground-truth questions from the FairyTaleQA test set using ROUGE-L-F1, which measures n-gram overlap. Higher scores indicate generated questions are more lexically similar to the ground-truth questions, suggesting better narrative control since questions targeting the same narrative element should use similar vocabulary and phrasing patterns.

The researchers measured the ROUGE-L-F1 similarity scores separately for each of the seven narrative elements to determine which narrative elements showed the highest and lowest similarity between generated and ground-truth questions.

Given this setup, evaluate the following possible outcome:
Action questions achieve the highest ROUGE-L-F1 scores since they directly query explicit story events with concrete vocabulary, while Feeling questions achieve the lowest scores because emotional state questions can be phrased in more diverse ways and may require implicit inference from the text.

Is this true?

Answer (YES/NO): NO